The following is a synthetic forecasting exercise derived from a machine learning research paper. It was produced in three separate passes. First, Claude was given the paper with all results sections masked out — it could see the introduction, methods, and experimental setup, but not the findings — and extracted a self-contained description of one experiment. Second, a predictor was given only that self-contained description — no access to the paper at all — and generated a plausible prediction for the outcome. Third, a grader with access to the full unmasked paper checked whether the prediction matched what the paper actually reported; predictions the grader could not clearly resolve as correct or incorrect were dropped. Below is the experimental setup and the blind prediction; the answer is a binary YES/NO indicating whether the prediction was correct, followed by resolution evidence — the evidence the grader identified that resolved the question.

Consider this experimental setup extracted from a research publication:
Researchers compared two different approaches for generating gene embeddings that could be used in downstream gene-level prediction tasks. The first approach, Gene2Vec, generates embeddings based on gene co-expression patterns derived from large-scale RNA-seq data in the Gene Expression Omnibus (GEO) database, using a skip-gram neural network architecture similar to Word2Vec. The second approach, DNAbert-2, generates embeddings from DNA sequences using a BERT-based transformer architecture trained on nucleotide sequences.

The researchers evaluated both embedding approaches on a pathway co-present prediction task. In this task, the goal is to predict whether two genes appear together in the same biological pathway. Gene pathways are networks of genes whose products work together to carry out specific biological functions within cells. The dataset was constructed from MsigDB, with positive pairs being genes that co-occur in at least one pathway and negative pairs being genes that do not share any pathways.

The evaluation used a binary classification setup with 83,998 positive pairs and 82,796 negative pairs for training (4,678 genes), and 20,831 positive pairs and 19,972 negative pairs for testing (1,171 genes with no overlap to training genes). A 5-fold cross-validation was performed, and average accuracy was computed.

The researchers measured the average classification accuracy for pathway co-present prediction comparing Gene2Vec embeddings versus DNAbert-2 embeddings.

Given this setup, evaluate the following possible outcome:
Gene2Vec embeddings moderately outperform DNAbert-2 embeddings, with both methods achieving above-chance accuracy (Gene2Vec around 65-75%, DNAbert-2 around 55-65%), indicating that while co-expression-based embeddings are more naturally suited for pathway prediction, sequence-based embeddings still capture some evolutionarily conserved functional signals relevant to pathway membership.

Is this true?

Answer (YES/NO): YES